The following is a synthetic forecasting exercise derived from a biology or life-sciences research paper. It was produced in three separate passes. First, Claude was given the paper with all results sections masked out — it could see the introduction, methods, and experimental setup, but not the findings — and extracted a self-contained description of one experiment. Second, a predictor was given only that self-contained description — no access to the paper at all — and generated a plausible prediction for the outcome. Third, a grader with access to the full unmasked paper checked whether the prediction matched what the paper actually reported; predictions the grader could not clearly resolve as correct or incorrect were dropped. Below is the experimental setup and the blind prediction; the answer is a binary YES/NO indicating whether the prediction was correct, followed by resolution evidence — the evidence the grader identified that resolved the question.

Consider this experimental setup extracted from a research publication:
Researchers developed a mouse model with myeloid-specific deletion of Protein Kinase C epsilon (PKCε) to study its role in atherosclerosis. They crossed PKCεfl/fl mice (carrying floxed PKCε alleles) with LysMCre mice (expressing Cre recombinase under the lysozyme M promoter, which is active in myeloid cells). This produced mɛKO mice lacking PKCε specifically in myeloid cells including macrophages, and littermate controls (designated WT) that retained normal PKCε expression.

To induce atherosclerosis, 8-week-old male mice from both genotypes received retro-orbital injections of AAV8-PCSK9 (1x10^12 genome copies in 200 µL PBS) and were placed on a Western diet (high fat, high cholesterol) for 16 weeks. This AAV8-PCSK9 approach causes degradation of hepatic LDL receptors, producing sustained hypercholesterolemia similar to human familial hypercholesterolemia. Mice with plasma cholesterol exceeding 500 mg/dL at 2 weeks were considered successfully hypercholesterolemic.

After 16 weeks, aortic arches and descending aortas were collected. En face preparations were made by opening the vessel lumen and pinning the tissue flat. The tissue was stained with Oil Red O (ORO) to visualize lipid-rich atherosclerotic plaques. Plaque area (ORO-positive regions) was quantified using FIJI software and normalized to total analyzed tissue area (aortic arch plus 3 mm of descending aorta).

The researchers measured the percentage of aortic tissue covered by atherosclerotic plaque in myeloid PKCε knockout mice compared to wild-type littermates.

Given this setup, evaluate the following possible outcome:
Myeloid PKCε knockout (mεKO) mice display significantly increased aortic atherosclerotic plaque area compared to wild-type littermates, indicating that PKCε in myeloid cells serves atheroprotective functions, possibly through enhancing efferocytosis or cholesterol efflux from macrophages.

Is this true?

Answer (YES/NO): YES